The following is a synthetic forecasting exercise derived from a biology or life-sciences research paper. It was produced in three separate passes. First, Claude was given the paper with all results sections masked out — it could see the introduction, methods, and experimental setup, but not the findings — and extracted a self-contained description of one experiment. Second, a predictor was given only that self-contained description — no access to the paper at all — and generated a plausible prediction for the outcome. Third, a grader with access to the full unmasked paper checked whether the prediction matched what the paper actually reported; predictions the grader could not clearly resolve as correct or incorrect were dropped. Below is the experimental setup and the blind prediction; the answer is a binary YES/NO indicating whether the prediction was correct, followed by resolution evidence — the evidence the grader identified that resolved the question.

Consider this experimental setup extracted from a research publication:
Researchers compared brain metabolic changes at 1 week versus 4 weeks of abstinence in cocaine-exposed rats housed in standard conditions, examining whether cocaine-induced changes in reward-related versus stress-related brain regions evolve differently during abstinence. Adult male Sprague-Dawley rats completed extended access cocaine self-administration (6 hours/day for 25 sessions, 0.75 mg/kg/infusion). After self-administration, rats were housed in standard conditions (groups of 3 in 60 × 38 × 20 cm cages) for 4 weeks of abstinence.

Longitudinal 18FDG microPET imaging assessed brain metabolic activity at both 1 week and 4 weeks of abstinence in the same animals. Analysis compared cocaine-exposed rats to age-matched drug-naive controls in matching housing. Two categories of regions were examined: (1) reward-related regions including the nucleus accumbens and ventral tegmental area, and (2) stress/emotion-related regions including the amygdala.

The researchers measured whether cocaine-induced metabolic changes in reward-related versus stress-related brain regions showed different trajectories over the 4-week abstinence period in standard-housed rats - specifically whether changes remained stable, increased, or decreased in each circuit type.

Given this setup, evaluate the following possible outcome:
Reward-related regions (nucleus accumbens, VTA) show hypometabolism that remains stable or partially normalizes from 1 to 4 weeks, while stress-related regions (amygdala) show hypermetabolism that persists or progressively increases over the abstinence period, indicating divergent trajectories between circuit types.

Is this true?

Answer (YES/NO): NO